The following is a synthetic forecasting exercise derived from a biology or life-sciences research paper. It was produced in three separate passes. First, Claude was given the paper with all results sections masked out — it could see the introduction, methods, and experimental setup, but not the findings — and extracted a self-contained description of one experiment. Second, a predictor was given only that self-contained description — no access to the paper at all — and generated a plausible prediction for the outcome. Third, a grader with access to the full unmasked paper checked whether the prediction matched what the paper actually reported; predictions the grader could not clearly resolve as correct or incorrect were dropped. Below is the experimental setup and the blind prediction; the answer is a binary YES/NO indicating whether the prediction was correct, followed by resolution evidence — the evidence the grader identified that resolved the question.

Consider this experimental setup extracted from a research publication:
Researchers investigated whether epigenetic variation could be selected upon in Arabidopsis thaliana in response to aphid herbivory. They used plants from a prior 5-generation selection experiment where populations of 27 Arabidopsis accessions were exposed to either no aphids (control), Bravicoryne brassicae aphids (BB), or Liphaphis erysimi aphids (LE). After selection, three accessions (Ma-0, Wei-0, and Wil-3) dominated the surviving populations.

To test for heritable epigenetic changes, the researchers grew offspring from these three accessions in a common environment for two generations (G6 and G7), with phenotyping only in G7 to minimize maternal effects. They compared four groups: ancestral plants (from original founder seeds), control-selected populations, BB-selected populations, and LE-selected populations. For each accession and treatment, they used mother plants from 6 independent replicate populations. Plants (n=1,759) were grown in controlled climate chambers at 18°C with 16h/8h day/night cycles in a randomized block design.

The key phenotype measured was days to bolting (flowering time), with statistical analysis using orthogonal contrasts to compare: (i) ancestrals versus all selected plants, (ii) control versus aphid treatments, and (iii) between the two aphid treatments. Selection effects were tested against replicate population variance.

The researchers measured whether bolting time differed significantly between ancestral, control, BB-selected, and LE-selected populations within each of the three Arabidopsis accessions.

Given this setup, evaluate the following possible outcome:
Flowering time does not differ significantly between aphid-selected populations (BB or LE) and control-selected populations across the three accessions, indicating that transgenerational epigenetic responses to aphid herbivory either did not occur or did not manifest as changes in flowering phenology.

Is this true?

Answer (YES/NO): NO